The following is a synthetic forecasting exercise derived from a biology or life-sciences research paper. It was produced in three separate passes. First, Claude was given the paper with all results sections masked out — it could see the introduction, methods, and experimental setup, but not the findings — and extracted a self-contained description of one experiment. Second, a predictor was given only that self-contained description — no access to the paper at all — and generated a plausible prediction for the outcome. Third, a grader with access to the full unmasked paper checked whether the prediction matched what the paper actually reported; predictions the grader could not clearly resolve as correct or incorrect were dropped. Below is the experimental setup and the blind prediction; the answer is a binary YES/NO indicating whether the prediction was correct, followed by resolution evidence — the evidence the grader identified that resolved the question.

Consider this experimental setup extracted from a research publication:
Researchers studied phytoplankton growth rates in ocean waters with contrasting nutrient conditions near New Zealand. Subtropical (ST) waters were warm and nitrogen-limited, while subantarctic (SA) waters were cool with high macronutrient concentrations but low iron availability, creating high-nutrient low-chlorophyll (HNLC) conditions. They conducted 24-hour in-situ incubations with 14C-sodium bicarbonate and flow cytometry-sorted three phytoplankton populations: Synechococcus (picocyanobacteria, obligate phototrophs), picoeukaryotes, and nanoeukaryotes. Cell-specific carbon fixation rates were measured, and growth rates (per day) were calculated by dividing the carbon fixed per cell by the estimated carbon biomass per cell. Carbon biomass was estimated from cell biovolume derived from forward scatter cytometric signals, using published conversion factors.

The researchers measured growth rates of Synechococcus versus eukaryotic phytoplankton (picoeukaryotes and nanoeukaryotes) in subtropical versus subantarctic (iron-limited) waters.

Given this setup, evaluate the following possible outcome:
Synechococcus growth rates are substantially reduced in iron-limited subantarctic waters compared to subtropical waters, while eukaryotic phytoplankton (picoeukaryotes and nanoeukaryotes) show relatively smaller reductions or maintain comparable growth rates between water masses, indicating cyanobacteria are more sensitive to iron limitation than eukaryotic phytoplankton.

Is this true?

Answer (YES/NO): YES